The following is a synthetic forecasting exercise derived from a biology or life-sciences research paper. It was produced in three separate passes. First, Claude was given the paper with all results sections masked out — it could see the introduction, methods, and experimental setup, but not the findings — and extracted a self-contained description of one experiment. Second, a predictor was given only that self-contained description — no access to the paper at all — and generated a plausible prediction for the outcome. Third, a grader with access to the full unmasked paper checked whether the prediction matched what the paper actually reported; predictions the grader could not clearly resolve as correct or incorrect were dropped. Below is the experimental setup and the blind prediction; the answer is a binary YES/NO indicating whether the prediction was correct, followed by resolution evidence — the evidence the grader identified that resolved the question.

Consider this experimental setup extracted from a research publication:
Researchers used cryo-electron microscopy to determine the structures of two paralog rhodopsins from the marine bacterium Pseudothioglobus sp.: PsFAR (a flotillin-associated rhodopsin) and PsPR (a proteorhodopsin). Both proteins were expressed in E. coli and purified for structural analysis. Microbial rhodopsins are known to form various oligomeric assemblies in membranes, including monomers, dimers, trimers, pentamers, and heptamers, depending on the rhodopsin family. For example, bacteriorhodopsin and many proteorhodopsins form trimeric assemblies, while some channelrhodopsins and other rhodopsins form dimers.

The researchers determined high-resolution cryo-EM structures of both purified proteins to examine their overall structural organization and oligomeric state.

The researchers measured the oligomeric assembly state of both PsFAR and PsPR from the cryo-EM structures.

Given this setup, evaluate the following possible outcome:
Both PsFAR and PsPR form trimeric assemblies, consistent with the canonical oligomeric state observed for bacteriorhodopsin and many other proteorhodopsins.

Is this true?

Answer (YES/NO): NO